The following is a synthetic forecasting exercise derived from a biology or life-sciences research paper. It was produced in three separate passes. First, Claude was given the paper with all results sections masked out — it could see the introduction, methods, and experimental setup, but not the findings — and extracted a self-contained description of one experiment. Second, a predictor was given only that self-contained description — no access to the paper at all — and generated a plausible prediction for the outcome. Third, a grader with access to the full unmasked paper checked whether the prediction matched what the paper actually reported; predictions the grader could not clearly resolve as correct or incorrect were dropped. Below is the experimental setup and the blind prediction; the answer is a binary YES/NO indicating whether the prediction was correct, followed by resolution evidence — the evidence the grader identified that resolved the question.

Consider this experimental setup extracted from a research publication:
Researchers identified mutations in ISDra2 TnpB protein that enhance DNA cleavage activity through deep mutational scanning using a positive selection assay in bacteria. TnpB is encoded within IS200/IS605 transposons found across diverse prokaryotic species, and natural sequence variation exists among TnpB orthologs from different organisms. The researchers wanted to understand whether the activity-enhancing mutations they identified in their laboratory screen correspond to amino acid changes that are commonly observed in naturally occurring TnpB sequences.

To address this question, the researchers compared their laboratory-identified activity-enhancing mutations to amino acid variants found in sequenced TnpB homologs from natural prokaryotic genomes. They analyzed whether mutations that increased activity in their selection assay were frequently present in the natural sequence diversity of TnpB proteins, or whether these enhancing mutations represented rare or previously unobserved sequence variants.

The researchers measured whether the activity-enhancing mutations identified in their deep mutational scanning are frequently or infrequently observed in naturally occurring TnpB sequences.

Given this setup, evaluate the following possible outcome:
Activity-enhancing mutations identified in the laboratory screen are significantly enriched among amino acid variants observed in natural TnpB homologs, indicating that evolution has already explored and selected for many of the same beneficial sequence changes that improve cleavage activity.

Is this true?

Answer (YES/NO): NO